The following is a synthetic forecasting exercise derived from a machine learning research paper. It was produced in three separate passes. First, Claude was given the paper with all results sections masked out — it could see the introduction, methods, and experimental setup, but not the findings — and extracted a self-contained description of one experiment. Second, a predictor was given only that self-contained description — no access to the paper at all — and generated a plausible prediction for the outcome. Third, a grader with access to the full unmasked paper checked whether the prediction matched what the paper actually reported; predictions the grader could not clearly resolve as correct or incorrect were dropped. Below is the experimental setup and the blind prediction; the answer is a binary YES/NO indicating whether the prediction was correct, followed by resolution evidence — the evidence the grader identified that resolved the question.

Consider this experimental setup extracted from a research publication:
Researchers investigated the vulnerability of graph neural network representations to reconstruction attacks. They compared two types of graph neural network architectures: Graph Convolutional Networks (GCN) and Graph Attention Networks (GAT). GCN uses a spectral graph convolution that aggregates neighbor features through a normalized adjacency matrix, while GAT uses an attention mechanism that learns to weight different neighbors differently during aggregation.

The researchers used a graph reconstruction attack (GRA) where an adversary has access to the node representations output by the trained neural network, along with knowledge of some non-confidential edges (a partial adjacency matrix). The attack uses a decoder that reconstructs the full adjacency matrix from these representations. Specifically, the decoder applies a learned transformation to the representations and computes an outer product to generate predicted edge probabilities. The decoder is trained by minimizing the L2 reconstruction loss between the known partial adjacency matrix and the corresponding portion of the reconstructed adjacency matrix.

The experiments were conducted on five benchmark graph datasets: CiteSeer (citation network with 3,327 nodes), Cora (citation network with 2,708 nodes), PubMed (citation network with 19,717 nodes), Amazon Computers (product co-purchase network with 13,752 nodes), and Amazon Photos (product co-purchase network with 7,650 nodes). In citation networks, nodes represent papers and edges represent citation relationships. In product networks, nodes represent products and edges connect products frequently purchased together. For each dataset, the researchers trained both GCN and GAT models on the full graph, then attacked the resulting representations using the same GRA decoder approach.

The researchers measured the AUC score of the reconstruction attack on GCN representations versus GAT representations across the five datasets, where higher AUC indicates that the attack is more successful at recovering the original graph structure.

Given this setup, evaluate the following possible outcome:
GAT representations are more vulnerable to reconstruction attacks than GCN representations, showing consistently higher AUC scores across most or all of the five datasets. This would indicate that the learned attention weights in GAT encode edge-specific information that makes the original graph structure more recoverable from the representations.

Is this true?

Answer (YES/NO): YES